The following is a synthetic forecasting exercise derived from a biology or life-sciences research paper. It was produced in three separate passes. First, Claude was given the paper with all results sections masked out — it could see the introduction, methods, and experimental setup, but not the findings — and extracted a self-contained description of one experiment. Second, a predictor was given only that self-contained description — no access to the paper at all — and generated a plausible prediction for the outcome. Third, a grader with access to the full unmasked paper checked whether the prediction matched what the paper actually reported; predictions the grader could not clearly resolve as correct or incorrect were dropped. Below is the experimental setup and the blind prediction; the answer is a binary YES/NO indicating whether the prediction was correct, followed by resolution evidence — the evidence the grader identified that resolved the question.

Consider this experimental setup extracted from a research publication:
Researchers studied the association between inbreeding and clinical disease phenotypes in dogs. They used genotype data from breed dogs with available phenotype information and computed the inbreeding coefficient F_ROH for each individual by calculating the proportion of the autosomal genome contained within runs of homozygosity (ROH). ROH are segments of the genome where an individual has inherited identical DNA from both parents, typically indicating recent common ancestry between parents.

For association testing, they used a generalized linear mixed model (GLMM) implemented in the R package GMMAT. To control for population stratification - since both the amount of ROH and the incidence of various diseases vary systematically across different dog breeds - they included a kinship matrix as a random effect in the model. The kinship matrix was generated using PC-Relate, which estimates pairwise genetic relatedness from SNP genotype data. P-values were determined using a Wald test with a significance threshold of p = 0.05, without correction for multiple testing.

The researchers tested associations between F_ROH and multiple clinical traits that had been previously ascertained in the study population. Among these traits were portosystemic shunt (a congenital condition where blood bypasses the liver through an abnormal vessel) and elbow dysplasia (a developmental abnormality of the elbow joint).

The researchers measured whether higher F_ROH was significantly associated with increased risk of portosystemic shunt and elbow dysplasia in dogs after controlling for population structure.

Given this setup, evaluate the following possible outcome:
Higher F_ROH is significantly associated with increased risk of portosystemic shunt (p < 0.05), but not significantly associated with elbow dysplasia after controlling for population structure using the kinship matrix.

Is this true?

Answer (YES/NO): NO